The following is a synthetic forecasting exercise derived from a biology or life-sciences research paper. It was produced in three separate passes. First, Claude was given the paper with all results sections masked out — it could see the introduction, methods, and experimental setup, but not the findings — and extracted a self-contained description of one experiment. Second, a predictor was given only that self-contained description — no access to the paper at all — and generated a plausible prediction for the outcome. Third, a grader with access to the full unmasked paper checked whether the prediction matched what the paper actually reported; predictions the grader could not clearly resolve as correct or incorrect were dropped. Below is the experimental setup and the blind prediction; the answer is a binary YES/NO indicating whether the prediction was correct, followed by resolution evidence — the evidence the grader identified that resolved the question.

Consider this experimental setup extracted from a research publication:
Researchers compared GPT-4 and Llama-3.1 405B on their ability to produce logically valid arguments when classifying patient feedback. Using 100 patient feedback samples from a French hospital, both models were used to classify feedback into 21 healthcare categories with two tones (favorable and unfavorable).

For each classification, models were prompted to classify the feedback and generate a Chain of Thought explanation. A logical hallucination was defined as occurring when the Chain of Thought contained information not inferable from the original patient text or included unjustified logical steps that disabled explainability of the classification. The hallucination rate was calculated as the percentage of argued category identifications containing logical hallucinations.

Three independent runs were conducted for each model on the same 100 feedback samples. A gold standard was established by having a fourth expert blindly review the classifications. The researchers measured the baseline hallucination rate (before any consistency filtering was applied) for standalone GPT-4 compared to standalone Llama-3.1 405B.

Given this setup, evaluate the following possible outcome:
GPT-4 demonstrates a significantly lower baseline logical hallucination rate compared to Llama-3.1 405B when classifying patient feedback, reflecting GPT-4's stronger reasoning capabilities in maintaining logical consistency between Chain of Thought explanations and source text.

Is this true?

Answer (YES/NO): NO